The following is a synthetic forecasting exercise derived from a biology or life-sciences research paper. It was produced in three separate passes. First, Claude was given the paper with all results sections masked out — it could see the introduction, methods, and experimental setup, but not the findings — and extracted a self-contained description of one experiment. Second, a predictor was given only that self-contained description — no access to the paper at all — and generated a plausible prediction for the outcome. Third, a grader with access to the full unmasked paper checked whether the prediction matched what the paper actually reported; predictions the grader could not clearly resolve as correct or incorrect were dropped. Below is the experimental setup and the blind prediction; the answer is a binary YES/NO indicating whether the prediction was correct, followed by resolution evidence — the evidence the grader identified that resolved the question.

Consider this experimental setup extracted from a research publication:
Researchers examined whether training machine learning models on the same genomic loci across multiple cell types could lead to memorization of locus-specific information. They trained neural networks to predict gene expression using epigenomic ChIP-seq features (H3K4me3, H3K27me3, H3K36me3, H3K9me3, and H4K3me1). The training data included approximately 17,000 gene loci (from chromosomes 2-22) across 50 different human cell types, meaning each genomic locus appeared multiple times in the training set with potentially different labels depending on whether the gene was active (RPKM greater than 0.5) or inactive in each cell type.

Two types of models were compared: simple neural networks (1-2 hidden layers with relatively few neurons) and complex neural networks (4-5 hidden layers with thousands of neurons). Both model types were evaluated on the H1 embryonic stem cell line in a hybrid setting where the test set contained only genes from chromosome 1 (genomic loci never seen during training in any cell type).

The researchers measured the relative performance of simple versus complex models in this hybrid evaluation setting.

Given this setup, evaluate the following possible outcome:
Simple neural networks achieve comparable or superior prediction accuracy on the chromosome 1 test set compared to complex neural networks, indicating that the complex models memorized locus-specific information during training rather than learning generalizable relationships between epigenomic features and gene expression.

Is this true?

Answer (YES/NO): NO